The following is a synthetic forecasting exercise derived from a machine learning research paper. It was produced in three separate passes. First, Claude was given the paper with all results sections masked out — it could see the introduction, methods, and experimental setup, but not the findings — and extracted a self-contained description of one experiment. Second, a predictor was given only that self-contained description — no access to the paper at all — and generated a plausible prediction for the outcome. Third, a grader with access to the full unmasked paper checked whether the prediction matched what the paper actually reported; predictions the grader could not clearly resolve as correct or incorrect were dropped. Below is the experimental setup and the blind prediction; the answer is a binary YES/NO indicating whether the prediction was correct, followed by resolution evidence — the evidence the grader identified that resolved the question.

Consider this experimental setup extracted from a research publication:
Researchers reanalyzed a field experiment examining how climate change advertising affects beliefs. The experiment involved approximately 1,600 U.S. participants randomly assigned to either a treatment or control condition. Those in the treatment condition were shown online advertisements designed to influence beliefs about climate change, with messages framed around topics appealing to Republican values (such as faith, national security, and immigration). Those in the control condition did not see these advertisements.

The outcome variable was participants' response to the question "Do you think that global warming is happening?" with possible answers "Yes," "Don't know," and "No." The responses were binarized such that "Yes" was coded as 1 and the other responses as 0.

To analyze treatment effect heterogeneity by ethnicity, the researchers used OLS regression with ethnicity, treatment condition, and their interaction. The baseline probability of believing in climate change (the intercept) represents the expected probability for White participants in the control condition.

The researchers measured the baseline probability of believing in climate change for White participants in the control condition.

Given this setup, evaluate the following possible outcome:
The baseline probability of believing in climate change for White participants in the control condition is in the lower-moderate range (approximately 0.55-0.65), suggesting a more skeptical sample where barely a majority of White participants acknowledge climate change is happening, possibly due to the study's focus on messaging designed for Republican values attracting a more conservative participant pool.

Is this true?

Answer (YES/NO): NO